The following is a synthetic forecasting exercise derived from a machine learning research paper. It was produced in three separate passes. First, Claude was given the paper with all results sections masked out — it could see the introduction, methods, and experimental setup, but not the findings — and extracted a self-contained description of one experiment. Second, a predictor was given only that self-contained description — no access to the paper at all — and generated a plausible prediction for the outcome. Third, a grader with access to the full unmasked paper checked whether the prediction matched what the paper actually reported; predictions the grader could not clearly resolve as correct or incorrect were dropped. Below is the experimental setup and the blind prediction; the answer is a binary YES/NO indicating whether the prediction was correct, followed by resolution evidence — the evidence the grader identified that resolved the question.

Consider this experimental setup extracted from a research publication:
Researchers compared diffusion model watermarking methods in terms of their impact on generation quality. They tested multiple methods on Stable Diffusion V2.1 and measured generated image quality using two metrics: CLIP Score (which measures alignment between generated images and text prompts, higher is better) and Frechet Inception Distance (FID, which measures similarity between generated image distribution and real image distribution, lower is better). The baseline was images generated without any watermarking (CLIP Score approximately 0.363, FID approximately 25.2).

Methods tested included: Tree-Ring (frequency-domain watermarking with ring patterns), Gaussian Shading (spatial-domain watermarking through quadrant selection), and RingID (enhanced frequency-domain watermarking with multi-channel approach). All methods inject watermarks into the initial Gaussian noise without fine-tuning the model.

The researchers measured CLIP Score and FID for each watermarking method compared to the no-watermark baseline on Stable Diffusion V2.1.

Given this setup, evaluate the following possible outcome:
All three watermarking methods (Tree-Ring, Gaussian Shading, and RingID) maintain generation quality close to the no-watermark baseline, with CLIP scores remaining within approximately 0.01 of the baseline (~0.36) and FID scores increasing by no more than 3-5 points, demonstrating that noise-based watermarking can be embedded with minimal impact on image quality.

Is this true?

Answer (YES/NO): YES